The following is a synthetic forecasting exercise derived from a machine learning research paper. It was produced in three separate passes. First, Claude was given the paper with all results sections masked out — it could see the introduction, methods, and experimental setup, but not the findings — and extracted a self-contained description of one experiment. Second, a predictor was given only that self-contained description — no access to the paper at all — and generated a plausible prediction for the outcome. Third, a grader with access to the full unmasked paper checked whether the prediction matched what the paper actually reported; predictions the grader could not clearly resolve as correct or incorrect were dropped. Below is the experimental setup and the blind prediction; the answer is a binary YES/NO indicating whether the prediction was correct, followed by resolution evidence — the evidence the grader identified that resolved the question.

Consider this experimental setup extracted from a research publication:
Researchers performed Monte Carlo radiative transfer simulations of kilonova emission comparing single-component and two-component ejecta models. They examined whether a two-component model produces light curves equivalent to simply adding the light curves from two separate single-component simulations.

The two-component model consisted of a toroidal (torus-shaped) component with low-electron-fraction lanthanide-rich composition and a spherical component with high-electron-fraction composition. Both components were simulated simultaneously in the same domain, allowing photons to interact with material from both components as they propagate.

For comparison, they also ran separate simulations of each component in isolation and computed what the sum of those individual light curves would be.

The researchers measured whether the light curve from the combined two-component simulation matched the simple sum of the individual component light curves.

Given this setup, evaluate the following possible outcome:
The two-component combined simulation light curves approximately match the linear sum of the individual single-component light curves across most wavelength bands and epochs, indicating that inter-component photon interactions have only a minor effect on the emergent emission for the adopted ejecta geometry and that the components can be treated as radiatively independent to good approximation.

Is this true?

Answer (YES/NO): NO